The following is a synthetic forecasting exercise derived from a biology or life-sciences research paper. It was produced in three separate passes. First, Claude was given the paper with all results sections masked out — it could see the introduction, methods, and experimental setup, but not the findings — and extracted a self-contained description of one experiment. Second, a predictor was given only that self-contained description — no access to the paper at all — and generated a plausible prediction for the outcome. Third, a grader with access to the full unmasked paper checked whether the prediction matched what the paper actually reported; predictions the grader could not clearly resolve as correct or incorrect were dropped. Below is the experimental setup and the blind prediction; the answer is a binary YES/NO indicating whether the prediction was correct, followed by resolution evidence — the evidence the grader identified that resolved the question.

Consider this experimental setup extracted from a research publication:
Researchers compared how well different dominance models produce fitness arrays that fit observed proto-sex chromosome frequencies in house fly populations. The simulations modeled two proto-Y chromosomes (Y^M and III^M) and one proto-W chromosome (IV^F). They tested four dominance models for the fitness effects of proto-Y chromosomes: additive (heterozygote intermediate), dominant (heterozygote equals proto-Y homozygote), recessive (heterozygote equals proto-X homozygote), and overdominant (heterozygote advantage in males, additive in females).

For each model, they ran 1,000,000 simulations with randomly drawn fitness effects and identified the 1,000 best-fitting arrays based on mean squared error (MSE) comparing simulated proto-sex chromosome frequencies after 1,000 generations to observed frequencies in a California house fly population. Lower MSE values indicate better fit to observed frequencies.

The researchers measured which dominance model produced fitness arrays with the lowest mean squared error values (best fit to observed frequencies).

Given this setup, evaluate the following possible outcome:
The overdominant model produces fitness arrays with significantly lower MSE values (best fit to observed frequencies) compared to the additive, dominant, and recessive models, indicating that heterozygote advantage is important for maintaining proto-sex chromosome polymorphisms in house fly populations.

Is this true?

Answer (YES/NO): NO